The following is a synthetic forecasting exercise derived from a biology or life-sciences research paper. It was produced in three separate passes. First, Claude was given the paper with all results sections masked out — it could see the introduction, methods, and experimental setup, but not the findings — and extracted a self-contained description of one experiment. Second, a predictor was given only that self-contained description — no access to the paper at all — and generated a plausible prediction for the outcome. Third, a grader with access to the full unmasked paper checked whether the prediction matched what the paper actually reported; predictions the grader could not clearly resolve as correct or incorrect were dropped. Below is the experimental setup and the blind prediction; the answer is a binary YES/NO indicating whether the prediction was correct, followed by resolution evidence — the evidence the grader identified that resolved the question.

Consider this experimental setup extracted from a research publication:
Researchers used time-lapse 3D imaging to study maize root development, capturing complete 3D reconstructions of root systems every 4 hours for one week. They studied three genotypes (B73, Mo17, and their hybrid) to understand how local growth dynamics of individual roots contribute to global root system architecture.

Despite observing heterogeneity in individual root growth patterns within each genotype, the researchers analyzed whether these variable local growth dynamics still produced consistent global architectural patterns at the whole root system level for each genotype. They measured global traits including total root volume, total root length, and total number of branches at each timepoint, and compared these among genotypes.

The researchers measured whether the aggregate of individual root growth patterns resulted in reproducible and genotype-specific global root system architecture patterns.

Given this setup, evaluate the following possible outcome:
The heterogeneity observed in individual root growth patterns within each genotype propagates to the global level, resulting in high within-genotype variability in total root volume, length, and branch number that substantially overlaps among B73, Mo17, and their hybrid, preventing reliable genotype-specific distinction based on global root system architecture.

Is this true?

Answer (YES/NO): NO